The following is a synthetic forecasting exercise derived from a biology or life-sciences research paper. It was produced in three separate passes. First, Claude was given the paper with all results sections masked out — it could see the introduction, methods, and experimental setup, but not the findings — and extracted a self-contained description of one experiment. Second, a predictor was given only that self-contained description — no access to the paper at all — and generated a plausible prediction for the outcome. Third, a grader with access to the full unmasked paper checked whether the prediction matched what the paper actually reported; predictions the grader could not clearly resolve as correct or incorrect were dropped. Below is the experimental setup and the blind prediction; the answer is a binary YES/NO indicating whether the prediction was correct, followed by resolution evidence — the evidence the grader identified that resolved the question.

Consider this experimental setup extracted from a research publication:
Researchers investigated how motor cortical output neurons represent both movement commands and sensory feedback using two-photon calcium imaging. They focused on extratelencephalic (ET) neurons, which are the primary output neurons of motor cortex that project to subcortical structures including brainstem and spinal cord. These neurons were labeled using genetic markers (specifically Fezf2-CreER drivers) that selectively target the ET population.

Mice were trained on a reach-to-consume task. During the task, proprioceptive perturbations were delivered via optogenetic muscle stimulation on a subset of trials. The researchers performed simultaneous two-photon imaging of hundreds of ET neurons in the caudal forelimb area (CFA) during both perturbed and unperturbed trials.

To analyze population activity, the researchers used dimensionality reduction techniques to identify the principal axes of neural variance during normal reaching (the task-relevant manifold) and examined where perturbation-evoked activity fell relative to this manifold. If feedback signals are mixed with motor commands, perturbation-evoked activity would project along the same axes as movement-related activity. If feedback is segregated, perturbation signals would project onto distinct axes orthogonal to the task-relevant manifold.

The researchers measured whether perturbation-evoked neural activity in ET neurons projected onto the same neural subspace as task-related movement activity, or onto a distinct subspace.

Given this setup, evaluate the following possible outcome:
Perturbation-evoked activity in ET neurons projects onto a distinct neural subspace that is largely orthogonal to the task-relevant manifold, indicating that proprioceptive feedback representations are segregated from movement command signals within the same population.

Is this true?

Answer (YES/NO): YES